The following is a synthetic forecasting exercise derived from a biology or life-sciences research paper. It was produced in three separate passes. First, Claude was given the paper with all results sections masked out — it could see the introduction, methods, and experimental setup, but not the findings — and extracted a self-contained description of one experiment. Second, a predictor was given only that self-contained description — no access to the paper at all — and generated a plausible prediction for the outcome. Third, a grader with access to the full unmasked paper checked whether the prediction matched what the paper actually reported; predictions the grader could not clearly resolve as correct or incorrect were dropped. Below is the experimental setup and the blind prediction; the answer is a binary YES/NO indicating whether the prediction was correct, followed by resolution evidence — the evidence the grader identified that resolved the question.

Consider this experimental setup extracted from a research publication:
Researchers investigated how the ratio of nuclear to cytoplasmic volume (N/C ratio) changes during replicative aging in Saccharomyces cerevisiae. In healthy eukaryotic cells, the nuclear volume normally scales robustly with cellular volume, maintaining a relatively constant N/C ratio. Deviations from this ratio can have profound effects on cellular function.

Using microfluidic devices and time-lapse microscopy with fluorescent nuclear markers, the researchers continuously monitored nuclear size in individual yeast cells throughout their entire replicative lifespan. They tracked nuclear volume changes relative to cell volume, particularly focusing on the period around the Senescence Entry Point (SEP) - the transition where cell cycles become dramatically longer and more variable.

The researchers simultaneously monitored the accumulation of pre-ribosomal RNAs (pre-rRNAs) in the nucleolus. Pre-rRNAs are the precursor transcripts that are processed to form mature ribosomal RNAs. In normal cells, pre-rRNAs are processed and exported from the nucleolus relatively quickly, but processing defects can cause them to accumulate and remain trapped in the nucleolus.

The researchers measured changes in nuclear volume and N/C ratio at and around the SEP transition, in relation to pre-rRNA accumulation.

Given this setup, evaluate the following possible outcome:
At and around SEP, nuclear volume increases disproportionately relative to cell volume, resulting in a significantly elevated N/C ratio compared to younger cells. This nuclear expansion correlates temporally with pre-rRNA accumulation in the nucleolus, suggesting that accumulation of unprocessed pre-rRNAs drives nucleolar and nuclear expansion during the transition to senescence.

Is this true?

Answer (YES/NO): NO